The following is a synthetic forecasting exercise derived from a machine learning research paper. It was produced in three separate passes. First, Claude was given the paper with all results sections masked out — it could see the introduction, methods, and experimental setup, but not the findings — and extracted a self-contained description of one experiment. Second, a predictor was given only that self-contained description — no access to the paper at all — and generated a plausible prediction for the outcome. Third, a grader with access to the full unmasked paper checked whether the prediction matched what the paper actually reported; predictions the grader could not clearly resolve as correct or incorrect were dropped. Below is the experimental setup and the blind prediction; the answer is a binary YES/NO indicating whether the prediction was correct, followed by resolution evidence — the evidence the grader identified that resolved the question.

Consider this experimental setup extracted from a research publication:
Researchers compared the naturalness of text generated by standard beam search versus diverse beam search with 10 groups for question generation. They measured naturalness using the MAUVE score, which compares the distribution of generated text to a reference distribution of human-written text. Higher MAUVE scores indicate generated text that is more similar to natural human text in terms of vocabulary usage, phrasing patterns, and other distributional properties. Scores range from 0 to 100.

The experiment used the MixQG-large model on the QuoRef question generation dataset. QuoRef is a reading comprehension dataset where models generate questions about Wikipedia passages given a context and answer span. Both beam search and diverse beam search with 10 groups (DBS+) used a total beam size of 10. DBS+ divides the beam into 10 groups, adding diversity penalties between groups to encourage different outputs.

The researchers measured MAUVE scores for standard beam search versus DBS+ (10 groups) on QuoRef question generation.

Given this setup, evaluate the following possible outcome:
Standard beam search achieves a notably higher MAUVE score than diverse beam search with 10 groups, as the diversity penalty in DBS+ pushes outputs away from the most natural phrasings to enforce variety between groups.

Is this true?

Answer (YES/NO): YES